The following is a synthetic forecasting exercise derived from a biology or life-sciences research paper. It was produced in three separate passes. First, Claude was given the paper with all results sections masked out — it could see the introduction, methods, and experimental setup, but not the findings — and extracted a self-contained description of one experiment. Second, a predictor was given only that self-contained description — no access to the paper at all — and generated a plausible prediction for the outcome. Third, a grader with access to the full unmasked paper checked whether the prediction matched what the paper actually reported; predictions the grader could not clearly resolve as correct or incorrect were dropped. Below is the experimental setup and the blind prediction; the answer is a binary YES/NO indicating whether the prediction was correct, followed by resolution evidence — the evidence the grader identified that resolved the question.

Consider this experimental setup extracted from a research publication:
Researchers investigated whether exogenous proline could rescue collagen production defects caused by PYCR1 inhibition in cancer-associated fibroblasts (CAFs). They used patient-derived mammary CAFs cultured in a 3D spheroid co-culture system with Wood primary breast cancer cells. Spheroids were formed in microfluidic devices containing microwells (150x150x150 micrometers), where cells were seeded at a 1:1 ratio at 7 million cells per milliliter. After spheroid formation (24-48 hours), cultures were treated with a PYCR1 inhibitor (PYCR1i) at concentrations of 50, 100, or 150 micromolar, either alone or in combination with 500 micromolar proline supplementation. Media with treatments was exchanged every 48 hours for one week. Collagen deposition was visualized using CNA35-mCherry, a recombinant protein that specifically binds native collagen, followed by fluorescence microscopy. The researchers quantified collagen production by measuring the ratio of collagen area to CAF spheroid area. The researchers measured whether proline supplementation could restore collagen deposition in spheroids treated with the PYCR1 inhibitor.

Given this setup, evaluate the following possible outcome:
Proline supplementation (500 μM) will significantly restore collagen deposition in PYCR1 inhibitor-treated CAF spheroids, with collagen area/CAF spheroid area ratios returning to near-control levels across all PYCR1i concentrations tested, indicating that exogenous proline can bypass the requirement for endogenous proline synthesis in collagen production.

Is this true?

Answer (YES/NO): YES